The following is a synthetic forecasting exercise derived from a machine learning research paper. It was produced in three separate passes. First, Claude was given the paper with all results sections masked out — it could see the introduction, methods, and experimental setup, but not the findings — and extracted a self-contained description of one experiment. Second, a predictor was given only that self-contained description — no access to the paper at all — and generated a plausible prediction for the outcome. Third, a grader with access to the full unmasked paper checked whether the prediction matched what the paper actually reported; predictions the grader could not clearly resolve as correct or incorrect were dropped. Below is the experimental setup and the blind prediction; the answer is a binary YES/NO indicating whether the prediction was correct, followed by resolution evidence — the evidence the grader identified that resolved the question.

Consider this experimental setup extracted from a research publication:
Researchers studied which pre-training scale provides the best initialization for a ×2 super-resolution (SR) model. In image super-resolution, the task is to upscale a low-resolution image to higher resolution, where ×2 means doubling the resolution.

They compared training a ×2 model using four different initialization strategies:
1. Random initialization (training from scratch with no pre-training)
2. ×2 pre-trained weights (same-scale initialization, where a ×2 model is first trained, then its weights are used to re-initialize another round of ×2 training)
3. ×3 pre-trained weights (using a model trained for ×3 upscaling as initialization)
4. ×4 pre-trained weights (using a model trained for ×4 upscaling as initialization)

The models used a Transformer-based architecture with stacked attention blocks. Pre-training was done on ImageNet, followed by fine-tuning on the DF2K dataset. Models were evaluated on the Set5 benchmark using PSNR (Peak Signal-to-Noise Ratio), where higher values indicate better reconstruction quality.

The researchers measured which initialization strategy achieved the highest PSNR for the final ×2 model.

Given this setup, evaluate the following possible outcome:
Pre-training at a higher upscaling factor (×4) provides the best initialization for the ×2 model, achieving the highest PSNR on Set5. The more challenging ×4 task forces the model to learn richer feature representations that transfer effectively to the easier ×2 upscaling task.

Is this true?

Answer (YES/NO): NO